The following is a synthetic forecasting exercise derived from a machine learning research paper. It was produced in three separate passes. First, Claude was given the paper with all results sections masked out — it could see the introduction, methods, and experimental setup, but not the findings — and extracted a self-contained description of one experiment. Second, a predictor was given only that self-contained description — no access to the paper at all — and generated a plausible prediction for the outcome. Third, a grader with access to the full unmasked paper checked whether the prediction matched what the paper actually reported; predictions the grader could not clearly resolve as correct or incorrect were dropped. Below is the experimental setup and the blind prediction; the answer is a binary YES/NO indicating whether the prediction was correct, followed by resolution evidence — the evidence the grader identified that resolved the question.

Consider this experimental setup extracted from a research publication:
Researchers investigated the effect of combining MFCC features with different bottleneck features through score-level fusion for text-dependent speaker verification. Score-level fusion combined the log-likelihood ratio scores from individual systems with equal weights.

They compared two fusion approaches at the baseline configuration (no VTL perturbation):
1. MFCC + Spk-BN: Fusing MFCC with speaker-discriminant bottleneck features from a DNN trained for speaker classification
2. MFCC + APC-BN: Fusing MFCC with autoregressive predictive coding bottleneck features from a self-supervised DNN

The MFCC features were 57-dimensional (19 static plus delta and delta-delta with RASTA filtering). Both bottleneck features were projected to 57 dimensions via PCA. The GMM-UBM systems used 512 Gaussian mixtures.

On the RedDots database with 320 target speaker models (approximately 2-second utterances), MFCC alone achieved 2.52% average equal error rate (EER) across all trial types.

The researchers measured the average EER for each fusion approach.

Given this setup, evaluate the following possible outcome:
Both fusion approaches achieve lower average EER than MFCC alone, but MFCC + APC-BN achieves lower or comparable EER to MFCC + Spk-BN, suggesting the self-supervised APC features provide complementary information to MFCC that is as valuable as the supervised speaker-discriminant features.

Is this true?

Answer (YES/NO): YES